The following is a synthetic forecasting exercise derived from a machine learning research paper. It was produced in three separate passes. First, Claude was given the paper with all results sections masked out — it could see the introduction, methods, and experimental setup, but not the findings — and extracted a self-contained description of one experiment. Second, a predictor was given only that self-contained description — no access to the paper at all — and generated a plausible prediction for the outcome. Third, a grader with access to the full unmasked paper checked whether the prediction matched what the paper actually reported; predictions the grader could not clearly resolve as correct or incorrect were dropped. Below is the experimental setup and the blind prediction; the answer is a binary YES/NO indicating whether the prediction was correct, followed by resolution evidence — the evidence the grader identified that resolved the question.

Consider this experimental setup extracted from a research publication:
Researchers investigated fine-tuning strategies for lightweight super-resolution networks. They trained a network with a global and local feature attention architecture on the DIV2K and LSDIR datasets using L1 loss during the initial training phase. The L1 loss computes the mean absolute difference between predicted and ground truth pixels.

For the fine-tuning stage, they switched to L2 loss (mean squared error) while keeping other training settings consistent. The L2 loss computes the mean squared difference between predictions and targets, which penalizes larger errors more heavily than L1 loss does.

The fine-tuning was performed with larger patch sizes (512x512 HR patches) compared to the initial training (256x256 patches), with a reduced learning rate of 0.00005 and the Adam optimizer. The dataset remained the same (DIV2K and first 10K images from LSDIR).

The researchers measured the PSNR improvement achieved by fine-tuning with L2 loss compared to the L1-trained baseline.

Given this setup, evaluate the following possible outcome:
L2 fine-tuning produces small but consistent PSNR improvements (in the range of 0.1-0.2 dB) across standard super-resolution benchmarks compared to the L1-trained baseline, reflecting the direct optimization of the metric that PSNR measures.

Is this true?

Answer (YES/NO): NO